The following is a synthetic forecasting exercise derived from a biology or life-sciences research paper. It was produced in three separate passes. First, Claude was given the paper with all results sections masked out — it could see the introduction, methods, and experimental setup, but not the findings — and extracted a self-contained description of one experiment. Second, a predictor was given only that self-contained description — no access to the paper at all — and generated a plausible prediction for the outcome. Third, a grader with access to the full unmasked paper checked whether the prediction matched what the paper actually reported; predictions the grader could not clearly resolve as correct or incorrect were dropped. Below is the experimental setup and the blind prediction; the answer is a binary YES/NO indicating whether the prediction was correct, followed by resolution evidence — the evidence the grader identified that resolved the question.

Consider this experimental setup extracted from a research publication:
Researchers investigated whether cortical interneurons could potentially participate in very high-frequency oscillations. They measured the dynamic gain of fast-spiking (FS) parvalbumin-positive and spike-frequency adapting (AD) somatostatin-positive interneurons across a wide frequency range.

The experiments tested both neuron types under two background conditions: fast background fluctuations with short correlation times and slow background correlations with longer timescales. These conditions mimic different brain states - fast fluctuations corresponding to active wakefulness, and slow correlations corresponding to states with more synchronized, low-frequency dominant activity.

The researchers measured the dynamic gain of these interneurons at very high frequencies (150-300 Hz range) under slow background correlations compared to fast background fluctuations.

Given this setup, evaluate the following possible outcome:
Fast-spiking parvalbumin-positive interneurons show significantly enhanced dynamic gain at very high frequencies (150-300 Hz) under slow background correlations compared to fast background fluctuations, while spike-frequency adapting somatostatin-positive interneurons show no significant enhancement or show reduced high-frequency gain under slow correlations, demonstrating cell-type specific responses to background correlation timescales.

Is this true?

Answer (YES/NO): NO